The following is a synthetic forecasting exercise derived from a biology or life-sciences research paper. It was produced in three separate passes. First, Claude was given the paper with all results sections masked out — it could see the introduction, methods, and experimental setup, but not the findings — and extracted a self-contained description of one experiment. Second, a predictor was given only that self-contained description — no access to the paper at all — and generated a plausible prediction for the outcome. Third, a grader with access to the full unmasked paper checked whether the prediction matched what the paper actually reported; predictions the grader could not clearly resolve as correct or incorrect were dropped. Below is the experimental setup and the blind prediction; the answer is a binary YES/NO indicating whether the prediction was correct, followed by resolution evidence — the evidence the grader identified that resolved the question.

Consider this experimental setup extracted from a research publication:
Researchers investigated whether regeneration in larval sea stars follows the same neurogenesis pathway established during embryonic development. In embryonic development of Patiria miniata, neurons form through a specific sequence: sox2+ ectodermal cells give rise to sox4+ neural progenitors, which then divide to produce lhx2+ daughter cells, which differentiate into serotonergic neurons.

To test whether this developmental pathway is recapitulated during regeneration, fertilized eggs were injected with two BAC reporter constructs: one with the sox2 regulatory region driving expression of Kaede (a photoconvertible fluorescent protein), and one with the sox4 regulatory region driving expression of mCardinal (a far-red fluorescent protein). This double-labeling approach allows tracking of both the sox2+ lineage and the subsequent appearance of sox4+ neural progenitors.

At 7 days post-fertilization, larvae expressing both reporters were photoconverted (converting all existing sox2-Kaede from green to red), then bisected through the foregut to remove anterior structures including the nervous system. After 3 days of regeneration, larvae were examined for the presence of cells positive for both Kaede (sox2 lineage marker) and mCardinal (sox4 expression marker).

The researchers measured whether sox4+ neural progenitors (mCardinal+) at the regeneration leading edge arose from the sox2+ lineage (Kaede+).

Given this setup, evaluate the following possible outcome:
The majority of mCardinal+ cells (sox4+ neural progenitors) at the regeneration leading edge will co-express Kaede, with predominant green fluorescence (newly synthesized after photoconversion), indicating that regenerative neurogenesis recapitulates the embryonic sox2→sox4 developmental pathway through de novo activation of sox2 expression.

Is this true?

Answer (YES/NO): NO